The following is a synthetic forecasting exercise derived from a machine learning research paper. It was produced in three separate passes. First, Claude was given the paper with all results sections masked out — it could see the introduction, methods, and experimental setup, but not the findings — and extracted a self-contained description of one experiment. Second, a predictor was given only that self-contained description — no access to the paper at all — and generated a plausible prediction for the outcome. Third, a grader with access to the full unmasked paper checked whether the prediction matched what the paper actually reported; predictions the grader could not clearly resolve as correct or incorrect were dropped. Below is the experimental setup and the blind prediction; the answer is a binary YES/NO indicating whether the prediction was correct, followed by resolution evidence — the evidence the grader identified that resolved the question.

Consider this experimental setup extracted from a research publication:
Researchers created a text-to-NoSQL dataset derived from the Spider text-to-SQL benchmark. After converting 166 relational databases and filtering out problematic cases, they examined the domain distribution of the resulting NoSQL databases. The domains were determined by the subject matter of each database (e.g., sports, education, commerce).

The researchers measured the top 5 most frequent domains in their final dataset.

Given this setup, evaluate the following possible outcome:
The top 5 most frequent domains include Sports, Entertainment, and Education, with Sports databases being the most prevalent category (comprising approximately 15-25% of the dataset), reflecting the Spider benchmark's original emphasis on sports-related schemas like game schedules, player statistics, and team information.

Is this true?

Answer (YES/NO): NO